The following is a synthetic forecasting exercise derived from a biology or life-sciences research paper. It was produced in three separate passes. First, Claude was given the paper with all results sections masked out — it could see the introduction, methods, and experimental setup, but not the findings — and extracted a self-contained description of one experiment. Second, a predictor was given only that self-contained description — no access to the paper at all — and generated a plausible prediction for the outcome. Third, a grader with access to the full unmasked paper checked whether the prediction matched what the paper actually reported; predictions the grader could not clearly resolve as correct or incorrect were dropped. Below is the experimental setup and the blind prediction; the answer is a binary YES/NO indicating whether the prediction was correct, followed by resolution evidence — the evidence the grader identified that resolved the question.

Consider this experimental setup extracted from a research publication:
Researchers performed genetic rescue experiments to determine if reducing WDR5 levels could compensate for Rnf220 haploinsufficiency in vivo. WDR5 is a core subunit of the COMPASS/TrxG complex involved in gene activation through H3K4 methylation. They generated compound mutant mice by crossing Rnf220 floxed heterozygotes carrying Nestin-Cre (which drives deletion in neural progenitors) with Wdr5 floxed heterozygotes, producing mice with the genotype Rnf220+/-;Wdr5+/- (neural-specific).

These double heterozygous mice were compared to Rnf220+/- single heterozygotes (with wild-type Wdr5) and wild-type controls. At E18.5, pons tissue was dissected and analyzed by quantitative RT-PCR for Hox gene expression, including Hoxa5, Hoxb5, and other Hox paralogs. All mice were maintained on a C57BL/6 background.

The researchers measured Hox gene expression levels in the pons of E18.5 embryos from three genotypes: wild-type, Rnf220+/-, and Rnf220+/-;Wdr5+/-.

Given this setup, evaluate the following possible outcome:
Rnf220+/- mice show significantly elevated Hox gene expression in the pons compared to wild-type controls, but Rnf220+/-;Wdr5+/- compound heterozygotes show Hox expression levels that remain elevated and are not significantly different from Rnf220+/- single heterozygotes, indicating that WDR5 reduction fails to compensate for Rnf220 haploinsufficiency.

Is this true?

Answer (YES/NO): NO